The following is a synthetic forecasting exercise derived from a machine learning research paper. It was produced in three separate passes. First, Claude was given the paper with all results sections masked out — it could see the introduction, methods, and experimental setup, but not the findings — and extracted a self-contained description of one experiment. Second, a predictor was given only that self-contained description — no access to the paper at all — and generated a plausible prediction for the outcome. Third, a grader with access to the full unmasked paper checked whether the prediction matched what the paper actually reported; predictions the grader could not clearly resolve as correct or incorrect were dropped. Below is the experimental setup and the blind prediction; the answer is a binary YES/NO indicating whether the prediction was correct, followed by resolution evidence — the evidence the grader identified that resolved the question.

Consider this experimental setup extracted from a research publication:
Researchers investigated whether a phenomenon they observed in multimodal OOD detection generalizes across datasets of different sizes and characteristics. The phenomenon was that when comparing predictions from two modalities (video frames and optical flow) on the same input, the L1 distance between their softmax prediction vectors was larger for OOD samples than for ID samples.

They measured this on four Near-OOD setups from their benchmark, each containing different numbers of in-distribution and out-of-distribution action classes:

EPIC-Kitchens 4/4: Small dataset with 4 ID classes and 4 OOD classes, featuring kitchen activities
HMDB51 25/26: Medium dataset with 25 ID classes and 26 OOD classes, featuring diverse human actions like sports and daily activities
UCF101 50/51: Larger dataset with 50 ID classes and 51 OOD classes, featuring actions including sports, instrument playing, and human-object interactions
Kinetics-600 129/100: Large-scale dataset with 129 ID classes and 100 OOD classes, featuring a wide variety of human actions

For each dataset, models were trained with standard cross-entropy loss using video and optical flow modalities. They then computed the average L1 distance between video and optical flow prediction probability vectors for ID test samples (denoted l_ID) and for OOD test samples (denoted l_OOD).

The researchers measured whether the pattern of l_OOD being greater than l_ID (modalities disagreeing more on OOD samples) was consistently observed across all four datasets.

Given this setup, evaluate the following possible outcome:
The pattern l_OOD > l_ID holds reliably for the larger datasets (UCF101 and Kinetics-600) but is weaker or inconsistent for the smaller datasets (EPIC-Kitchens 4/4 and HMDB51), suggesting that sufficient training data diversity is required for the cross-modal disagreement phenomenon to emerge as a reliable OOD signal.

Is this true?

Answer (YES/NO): NO